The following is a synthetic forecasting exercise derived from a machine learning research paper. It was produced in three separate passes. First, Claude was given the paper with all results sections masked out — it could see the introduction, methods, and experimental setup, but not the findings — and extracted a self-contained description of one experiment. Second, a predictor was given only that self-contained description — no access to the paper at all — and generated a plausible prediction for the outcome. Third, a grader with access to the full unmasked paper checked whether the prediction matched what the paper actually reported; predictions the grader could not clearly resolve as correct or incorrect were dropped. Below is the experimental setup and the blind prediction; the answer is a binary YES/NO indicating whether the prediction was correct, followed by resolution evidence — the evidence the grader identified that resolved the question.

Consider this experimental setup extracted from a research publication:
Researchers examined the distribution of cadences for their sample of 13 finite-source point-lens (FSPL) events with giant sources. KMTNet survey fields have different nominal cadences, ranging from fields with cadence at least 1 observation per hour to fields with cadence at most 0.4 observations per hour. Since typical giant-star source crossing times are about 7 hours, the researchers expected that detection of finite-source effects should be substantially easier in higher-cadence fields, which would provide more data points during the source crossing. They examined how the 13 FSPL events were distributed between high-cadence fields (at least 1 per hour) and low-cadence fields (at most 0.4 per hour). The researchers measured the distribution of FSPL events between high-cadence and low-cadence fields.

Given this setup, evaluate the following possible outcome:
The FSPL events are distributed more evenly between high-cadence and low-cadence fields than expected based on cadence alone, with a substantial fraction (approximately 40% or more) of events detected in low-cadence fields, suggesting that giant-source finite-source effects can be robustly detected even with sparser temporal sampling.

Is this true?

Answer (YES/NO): NO